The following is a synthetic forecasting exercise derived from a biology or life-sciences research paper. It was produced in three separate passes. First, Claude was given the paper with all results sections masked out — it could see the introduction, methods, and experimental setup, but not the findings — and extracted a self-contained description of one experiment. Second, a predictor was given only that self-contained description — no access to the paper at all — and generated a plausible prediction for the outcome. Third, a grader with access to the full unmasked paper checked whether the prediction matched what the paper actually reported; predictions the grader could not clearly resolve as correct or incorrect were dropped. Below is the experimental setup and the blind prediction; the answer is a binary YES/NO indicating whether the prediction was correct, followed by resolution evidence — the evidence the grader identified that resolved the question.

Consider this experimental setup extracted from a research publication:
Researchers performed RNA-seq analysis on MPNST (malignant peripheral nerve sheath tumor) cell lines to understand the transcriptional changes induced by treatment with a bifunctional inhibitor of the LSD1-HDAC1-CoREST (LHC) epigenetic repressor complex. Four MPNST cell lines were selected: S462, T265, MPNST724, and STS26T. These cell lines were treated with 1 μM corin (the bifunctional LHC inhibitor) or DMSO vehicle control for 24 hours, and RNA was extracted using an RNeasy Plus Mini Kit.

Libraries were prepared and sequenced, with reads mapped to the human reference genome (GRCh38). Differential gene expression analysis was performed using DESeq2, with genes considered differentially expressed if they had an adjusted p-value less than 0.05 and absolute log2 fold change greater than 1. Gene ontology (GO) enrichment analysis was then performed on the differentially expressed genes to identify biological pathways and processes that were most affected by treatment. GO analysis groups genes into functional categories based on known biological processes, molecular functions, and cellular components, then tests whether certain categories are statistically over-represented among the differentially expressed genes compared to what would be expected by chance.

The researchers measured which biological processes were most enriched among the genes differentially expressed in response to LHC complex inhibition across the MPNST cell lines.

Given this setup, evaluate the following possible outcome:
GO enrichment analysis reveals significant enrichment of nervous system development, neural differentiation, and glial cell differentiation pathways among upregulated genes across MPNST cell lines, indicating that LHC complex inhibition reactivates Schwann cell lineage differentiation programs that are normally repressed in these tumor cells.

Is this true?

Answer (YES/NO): NO